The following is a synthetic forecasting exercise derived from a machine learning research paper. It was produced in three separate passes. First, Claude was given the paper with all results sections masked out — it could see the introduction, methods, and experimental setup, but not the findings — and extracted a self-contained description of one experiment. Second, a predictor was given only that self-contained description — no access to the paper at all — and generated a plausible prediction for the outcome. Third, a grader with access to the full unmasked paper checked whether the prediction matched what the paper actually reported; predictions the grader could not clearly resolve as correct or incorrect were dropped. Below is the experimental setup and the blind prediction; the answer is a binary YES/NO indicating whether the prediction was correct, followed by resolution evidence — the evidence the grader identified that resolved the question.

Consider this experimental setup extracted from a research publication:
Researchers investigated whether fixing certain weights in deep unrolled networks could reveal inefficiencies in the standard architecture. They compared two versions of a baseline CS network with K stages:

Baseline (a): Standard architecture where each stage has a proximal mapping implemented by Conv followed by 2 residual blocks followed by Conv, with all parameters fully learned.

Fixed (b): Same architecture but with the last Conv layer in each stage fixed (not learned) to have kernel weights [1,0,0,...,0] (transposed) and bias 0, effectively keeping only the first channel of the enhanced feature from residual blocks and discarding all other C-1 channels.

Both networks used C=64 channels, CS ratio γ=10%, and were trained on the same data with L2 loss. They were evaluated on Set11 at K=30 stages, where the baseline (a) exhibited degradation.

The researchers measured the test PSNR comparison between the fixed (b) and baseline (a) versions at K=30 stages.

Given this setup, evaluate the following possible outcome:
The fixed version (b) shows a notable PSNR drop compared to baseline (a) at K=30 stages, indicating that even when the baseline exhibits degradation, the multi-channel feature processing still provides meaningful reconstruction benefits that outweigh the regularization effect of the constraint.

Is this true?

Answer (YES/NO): NO